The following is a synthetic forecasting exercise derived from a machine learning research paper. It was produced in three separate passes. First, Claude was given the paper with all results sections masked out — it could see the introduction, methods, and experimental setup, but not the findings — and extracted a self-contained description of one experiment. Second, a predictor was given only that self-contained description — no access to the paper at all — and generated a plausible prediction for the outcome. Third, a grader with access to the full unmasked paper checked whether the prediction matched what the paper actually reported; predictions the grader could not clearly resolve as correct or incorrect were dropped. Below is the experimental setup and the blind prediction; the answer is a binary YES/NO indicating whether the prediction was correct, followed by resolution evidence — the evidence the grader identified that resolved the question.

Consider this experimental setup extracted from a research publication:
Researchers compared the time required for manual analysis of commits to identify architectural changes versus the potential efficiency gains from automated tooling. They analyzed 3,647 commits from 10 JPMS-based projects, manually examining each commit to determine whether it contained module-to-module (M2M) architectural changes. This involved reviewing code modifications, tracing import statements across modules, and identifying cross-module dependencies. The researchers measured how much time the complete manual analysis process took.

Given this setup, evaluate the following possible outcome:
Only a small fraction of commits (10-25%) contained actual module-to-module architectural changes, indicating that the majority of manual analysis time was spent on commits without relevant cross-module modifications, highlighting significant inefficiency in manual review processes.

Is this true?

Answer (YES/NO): NO